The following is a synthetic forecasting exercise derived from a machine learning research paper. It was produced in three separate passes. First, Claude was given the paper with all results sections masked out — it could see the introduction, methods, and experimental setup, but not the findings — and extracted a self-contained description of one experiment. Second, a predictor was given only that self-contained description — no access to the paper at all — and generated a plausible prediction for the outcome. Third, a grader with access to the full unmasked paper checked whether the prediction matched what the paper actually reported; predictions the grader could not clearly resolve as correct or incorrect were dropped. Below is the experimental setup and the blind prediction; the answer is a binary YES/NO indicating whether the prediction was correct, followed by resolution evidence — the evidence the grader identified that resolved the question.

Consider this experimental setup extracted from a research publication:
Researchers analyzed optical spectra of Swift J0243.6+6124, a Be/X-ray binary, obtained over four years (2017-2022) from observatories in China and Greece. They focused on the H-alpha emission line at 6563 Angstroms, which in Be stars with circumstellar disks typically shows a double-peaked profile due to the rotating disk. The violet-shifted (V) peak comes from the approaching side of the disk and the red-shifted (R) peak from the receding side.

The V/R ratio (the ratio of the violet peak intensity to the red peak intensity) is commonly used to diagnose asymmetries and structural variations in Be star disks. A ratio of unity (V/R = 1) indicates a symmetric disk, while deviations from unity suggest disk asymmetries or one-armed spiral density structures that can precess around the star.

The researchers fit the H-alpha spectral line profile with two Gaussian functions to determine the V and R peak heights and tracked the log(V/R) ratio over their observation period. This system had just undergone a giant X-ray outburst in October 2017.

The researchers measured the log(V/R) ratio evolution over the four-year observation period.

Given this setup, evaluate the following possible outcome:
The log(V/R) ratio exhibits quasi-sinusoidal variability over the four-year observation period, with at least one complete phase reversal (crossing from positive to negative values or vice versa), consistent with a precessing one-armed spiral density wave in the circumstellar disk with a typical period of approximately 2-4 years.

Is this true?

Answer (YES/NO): YES